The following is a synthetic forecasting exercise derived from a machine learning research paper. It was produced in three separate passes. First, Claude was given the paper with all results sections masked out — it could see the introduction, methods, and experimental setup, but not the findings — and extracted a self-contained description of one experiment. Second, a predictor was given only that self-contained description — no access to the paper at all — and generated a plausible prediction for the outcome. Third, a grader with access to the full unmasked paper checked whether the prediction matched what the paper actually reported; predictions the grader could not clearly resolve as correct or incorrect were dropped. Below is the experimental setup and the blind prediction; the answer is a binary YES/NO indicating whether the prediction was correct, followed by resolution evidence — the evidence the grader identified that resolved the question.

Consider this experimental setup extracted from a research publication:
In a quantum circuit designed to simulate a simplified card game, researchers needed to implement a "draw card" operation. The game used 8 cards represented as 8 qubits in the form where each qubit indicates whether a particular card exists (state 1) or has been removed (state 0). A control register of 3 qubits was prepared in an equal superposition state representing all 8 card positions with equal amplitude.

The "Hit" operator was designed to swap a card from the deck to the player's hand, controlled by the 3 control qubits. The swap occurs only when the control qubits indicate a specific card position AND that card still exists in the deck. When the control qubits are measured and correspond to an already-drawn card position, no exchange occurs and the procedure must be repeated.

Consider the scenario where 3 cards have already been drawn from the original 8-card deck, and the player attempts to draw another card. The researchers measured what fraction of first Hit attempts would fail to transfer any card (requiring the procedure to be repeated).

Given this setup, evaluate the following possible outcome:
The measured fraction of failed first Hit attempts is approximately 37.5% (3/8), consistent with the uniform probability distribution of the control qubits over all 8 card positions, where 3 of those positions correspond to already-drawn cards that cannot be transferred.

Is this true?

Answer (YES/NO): YES